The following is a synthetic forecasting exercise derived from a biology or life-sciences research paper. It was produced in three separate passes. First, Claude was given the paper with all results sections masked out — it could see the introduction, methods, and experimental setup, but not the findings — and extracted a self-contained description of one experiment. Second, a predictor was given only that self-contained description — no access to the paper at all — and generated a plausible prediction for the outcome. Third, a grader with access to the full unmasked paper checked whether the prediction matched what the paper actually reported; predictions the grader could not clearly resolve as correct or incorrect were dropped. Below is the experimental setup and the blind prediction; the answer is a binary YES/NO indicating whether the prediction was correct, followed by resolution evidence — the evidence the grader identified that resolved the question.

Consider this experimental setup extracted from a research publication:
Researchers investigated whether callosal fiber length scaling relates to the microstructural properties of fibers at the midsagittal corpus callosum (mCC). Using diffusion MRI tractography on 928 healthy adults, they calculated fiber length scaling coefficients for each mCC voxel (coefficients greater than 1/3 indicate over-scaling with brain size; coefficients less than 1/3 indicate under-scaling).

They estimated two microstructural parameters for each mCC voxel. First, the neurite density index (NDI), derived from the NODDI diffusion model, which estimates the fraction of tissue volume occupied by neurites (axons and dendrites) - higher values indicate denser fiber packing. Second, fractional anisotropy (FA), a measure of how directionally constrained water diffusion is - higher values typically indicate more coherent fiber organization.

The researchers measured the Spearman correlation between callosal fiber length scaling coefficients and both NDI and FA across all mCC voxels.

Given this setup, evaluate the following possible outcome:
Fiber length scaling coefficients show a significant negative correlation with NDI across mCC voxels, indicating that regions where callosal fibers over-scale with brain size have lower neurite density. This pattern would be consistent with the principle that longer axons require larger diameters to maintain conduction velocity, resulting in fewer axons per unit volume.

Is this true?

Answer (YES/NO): NO